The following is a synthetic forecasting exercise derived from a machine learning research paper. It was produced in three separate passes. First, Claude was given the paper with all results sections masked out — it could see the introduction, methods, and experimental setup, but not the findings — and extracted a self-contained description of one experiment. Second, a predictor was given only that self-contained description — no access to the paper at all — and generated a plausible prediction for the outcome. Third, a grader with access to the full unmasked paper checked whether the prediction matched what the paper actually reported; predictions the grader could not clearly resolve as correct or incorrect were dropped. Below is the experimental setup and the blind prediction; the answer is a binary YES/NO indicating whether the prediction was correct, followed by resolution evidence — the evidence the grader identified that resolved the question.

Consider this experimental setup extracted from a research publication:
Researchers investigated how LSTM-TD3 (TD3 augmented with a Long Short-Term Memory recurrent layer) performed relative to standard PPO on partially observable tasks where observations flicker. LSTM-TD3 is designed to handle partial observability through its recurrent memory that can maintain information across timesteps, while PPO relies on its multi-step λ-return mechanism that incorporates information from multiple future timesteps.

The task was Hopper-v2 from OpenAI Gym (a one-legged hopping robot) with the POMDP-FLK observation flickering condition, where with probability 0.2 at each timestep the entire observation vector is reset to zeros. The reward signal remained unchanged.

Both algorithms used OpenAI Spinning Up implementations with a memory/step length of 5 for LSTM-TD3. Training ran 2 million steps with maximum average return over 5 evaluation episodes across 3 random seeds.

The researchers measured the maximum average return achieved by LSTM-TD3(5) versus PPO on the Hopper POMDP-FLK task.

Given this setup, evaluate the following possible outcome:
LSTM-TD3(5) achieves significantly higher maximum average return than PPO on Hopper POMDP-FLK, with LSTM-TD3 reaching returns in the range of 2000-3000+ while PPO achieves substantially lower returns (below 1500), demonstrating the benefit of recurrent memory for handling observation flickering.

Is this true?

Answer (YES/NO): NO